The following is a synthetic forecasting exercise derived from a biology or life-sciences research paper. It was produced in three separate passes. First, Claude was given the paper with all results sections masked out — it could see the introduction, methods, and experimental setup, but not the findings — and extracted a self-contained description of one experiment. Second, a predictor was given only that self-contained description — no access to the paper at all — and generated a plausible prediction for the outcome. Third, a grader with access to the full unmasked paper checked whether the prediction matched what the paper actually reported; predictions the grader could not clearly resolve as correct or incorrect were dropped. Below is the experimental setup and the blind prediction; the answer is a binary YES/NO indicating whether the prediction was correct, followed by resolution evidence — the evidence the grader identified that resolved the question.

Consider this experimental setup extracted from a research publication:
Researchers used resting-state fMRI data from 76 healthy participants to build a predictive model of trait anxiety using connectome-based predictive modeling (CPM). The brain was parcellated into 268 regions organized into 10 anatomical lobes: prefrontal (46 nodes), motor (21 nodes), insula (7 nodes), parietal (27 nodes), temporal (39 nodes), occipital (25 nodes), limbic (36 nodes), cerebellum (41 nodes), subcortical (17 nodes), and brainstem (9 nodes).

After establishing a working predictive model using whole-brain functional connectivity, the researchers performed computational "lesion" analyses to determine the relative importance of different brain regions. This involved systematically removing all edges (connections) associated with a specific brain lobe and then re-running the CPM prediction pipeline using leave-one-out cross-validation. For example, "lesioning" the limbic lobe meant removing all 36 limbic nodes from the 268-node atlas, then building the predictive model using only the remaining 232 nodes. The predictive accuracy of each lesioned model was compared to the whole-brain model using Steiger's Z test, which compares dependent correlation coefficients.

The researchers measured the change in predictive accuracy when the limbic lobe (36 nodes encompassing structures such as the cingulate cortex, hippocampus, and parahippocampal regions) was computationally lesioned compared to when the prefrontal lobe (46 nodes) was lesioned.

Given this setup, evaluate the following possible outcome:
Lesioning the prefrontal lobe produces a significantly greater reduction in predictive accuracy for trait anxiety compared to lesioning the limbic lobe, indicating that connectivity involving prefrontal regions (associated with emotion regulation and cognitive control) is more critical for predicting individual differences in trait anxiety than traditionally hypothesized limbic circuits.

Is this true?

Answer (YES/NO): NO